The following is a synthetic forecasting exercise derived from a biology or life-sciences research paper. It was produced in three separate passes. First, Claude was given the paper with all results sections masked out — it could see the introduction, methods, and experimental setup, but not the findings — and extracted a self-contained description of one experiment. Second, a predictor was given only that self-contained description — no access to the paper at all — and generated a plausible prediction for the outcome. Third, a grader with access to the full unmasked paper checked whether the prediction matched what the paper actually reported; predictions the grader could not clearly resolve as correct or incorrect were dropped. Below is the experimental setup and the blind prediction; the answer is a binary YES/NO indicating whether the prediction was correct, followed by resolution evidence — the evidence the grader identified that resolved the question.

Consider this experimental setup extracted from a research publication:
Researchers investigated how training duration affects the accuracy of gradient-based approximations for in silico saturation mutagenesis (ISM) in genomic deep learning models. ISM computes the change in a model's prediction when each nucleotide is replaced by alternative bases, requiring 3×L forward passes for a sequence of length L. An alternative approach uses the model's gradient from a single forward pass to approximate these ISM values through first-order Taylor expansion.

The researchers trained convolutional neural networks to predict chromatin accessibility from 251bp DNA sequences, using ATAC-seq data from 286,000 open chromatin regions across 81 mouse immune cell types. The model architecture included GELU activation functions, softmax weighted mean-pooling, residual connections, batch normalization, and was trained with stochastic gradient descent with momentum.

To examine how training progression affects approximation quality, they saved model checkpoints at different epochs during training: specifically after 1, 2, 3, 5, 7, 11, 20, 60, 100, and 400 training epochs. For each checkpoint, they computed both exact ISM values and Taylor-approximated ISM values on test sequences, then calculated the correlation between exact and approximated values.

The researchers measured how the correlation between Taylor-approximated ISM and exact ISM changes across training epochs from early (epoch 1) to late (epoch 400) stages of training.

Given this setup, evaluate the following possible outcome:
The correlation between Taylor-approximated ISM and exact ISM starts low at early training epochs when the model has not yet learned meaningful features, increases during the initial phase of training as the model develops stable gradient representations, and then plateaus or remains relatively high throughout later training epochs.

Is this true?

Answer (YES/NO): NO